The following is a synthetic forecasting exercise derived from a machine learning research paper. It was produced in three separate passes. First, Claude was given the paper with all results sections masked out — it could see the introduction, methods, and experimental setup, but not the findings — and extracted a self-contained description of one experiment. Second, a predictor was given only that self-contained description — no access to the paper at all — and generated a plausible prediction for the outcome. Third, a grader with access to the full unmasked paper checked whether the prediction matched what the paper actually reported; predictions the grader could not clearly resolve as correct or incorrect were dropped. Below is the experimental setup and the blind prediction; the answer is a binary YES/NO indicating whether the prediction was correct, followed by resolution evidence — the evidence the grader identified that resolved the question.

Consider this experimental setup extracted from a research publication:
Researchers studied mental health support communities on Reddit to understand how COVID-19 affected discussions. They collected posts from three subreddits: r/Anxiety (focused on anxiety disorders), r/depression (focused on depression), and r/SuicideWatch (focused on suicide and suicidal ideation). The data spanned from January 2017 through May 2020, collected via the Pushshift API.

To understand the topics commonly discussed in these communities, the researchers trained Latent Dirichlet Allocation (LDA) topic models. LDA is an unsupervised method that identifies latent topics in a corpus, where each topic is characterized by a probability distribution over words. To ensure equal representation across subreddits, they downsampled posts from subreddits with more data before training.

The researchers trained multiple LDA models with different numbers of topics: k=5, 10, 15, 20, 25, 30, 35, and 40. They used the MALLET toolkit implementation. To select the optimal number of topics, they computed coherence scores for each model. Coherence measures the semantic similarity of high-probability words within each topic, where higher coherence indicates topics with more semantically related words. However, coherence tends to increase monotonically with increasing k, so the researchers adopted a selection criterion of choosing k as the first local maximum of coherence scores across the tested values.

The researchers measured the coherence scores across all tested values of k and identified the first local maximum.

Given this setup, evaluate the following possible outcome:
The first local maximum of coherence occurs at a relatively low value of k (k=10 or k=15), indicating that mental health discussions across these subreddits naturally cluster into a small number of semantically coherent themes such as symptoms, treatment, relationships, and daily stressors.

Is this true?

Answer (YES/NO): NO